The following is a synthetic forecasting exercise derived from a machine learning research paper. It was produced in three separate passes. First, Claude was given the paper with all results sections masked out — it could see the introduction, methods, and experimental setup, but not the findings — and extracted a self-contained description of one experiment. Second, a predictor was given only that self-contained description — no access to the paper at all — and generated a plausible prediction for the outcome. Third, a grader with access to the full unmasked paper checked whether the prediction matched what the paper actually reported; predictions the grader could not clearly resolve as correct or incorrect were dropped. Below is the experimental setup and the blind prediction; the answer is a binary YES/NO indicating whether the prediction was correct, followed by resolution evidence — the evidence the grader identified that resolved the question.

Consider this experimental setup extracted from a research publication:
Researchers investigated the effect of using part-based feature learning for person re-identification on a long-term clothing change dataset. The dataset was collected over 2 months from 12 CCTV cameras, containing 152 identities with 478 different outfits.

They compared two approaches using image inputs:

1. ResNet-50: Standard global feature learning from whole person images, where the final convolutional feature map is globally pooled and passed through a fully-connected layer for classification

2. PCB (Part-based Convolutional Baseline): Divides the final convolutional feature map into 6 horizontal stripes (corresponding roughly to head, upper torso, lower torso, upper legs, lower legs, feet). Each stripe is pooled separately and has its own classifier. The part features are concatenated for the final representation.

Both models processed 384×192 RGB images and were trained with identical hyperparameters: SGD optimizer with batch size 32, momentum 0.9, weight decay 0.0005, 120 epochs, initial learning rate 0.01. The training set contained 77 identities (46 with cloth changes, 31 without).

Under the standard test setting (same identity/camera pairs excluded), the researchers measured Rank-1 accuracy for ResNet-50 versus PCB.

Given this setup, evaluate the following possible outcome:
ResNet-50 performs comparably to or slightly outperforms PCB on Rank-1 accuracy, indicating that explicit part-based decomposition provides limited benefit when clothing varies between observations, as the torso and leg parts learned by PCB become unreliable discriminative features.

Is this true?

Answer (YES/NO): NO